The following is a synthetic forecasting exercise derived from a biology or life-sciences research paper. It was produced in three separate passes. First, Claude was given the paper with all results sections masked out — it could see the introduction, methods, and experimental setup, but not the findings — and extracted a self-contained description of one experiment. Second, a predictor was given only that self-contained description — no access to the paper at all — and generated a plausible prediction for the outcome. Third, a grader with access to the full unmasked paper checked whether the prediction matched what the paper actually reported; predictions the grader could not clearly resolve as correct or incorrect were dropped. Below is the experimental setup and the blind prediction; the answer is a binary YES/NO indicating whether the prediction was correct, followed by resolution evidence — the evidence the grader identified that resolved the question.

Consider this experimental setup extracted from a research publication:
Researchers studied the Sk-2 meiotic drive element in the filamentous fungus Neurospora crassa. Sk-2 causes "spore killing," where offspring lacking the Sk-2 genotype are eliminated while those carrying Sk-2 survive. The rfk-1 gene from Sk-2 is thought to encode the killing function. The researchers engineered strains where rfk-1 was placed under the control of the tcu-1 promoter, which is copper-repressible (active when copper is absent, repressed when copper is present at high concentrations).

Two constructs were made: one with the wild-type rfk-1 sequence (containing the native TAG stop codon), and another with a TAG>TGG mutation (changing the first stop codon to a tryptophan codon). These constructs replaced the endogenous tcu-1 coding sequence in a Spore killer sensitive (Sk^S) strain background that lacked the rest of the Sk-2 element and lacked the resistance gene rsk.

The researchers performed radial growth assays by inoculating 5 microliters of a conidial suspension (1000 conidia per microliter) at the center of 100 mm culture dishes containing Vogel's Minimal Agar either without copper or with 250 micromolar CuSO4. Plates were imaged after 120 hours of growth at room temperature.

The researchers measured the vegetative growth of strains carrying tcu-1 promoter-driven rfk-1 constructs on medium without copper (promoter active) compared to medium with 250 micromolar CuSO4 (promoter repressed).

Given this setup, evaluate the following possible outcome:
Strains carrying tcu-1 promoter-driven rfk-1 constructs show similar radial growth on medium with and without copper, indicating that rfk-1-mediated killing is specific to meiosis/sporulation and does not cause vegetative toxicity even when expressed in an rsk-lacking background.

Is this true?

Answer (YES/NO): NO